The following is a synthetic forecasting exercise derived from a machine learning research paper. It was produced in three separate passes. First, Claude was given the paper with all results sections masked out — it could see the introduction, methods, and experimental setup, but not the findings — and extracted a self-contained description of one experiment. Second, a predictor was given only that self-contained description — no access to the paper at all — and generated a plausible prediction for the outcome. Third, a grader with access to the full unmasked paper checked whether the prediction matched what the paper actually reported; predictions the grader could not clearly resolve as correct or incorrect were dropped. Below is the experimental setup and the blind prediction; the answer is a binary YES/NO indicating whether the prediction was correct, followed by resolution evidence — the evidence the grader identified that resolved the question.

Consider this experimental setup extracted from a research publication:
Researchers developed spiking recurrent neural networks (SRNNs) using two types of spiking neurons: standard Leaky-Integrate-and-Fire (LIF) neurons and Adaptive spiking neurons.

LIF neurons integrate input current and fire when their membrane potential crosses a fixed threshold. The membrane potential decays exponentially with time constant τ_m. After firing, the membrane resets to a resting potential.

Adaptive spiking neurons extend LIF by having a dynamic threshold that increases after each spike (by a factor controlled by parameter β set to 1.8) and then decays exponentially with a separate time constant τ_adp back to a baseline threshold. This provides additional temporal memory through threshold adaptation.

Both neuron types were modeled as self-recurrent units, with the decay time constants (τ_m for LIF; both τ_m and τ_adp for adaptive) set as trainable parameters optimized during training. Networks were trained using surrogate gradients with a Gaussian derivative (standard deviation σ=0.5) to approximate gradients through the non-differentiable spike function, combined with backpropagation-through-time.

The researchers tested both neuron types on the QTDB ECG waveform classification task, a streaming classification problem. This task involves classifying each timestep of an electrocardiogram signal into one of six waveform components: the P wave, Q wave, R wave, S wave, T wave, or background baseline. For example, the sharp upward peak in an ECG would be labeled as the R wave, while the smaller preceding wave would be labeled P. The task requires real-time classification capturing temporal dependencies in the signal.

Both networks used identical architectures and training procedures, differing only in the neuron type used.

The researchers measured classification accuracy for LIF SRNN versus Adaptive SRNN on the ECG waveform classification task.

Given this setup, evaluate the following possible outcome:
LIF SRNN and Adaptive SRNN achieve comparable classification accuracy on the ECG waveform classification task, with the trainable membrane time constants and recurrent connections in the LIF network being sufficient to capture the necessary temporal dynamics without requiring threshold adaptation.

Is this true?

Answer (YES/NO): NO